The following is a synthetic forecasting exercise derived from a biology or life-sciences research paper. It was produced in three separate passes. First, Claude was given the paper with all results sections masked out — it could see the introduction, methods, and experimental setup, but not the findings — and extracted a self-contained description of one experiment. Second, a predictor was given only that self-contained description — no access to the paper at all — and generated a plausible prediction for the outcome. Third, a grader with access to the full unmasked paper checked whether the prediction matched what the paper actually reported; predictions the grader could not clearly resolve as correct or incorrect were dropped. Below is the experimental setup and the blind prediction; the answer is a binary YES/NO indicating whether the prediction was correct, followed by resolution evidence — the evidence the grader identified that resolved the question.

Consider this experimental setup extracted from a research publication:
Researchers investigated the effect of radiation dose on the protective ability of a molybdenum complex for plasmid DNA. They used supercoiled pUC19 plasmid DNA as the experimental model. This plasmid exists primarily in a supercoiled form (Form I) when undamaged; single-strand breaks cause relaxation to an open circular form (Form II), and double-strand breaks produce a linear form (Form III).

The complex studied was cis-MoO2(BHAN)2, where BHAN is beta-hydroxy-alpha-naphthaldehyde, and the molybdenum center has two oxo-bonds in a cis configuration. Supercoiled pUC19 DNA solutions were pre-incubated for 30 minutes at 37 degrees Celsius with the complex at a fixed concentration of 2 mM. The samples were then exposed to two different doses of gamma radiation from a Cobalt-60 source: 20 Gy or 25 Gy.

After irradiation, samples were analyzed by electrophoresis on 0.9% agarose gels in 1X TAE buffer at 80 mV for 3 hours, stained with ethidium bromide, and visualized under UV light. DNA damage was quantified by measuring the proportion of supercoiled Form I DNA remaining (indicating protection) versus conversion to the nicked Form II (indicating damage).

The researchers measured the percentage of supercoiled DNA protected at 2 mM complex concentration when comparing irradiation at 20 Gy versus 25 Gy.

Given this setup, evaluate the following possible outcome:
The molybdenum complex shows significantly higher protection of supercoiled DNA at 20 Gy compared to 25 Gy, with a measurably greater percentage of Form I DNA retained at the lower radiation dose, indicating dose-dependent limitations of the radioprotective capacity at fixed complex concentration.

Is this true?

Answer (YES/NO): YES